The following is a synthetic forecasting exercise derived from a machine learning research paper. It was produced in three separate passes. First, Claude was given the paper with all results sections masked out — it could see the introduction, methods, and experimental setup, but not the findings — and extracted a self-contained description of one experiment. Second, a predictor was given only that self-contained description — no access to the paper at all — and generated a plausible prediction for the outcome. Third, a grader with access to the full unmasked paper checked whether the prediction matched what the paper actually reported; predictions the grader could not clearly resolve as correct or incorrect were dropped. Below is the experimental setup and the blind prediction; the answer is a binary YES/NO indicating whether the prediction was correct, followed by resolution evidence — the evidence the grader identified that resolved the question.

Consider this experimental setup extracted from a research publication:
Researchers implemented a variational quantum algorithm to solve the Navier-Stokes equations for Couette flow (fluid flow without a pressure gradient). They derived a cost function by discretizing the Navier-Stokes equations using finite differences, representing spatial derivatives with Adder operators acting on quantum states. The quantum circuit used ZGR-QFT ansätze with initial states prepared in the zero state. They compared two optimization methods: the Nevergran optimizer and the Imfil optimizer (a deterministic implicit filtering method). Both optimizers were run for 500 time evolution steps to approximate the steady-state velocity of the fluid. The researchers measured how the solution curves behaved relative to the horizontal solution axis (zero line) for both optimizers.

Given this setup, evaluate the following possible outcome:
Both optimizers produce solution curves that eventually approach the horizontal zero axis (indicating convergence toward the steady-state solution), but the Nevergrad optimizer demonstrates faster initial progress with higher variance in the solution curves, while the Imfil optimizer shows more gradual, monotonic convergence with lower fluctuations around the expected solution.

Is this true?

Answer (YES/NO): NO